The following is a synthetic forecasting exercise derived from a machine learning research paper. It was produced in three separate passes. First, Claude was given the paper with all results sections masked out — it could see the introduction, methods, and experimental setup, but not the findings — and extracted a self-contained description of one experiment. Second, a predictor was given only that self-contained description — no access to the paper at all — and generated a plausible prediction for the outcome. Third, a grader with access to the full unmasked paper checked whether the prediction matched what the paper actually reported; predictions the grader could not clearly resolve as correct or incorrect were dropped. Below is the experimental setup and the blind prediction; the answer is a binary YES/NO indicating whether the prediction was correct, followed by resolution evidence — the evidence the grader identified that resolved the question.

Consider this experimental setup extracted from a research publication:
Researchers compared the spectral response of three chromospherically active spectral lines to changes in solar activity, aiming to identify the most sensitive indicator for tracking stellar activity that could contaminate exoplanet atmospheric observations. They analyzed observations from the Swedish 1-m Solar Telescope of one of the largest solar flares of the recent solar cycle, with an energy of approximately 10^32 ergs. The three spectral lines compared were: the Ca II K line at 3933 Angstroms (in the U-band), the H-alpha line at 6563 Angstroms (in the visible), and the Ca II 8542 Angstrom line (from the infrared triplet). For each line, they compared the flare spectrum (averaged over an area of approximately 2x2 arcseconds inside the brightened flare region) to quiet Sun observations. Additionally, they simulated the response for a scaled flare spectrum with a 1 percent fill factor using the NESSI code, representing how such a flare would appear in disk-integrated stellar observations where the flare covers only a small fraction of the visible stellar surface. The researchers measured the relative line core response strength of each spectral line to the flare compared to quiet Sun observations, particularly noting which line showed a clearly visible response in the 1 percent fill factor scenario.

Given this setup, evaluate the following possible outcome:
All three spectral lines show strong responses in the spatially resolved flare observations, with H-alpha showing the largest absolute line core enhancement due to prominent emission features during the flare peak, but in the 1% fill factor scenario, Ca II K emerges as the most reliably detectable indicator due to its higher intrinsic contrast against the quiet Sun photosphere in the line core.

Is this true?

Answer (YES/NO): NO